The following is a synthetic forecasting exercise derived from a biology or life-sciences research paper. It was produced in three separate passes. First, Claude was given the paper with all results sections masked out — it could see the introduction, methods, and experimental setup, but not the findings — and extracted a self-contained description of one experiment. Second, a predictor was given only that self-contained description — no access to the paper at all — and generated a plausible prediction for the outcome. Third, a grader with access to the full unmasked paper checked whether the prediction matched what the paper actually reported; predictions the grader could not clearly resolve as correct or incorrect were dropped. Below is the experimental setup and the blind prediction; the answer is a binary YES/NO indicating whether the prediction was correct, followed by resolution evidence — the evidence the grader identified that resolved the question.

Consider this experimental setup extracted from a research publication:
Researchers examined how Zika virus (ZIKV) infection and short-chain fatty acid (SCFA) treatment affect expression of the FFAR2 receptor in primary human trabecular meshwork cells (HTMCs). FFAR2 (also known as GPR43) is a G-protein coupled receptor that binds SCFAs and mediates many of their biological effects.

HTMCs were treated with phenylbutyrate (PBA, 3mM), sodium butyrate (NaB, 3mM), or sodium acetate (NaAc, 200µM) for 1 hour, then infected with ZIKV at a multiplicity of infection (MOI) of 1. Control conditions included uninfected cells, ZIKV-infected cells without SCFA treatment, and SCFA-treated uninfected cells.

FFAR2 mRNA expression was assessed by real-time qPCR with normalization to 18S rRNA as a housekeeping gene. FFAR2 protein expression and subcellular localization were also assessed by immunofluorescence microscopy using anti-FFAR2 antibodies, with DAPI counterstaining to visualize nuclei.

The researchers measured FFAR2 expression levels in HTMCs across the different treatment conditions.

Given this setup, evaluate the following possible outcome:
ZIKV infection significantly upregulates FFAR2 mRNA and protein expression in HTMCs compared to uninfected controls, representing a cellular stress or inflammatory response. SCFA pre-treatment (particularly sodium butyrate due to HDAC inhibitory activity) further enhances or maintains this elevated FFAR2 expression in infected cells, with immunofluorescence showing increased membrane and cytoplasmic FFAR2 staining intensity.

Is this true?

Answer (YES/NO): NO